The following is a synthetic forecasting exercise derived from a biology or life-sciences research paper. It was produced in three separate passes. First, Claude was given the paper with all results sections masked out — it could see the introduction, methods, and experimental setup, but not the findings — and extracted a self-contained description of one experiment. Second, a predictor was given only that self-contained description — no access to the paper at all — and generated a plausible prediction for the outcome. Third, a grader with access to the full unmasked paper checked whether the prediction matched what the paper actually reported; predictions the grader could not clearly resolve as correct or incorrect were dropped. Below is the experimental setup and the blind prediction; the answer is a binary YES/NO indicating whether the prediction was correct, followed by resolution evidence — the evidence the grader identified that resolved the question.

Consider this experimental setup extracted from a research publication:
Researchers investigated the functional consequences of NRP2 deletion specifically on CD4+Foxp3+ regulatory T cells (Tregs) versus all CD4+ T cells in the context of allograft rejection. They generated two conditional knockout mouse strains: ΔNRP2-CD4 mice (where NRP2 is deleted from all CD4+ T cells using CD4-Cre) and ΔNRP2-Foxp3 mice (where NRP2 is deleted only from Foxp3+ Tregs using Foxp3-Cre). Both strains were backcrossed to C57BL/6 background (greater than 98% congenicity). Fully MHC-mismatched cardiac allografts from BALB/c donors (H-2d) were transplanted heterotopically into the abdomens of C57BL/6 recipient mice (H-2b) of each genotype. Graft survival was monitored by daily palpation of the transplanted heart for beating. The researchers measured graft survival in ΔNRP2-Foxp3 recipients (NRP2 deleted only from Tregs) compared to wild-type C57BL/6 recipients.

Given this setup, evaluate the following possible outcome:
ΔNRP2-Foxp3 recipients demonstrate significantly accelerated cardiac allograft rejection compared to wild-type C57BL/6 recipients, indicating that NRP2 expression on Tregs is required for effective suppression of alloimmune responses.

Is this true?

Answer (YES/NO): NO